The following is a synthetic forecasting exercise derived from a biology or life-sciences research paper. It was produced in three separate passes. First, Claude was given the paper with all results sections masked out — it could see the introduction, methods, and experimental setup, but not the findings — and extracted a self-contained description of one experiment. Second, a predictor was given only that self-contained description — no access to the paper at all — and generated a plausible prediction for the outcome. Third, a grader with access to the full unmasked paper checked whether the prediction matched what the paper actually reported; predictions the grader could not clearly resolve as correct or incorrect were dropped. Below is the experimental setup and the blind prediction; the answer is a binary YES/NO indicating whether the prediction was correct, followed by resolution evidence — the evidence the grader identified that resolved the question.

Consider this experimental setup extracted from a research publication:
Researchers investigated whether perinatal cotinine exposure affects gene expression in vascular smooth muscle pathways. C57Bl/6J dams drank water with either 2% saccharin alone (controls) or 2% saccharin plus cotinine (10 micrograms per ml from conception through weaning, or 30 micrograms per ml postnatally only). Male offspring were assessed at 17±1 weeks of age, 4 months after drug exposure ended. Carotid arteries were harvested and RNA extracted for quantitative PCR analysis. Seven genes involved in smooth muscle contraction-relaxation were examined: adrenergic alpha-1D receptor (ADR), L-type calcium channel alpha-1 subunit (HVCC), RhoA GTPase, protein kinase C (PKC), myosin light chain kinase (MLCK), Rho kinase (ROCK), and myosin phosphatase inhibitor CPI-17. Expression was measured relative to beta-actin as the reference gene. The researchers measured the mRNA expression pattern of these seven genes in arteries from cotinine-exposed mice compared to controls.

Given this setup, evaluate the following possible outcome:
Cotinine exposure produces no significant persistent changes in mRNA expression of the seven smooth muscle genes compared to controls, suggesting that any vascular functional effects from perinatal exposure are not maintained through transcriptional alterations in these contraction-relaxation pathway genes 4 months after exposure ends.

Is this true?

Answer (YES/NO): NO